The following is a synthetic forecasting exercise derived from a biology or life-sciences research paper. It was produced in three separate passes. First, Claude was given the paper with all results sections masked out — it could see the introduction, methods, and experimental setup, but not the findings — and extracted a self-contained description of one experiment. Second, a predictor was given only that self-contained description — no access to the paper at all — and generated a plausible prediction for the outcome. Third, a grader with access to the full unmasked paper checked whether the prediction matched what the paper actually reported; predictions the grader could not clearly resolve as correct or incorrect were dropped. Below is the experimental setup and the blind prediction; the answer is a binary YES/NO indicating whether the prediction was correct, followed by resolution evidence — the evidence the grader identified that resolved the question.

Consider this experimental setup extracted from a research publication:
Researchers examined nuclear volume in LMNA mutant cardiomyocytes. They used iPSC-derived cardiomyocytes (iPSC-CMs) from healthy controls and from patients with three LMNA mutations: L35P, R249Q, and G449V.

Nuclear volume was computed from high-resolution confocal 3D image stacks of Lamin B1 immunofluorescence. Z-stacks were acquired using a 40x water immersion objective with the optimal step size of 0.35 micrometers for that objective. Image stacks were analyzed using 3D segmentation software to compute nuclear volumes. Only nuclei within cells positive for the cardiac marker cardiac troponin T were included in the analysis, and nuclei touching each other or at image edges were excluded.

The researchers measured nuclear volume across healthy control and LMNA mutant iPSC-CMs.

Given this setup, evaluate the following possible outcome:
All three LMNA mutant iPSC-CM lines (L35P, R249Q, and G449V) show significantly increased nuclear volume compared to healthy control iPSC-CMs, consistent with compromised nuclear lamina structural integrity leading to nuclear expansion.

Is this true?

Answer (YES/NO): NO